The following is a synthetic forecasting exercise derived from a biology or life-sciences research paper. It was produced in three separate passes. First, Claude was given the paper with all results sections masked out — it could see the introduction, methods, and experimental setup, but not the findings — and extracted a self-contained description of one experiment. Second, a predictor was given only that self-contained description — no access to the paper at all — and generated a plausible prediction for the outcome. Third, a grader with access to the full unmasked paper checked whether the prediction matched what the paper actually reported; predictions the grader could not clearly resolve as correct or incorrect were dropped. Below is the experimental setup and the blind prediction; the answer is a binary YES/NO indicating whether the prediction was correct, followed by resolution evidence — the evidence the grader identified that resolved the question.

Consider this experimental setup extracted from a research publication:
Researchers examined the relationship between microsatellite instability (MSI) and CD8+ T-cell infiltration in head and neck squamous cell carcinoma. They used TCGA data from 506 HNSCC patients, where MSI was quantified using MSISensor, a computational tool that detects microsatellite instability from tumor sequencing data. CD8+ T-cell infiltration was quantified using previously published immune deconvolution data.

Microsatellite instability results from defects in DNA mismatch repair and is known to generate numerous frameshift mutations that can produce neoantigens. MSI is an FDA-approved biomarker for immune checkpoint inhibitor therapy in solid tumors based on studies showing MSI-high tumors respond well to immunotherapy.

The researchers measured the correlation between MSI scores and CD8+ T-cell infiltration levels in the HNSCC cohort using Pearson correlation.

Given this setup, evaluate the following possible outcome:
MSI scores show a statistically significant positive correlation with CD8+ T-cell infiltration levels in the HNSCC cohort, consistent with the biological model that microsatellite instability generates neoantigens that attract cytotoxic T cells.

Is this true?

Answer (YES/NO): YES